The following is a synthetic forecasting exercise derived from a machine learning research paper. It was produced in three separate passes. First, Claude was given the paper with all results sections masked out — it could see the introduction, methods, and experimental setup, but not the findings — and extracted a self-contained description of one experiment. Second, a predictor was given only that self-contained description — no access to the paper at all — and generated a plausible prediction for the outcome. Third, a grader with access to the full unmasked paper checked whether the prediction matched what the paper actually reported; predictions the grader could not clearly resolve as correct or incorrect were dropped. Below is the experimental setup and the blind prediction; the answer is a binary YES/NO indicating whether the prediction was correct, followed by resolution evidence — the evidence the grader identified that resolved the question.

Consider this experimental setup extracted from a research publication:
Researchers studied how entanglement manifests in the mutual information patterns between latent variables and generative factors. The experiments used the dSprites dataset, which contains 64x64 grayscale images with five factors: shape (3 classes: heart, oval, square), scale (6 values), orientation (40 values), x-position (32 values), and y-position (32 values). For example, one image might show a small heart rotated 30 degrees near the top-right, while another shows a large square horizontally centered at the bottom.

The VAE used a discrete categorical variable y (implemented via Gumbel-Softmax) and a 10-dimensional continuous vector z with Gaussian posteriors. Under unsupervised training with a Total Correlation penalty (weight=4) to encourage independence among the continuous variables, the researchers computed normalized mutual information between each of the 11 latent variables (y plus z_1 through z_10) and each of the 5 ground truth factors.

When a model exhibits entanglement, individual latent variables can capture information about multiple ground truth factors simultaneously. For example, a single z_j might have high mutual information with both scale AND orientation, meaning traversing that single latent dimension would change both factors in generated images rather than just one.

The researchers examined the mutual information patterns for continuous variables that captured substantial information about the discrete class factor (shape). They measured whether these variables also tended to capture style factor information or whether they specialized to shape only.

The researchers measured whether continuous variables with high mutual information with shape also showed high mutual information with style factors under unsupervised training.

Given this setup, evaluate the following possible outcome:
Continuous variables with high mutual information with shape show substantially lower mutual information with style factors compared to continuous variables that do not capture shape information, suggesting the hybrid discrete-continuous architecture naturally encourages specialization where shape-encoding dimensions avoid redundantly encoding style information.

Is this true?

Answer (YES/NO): NO